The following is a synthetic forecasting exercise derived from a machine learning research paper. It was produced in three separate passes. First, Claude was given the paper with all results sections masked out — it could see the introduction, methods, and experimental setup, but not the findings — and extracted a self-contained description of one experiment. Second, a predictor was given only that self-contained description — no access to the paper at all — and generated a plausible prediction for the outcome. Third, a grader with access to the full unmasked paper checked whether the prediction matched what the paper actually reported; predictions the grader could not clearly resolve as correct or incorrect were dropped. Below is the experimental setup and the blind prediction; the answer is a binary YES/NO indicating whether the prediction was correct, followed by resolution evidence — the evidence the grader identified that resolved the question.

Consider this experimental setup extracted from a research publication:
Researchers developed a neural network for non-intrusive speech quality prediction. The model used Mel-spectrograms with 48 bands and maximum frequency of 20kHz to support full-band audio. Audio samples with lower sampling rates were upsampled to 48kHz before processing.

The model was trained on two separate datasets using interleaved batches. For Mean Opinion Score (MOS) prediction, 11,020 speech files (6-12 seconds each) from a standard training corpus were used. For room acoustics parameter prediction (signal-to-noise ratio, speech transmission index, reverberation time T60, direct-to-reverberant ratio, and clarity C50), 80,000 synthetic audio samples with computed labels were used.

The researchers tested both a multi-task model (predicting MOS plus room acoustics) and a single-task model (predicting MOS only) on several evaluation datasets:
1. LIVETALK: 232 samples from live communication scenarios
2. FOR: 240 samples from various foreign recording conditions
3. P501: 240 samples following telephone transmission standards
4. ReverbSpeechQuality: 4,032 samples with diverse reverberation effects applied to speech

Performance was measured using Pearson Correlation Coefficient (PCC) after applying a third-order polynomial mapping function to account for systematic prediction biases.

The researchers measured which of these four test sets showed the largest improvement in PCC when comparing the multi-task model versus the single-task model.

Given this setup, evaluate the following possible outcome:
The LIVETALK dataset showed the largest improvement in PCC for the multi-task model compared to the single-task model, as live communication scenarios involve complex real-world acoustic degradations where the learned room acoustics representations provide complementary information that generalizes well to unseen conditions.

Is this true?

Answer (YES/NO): NO